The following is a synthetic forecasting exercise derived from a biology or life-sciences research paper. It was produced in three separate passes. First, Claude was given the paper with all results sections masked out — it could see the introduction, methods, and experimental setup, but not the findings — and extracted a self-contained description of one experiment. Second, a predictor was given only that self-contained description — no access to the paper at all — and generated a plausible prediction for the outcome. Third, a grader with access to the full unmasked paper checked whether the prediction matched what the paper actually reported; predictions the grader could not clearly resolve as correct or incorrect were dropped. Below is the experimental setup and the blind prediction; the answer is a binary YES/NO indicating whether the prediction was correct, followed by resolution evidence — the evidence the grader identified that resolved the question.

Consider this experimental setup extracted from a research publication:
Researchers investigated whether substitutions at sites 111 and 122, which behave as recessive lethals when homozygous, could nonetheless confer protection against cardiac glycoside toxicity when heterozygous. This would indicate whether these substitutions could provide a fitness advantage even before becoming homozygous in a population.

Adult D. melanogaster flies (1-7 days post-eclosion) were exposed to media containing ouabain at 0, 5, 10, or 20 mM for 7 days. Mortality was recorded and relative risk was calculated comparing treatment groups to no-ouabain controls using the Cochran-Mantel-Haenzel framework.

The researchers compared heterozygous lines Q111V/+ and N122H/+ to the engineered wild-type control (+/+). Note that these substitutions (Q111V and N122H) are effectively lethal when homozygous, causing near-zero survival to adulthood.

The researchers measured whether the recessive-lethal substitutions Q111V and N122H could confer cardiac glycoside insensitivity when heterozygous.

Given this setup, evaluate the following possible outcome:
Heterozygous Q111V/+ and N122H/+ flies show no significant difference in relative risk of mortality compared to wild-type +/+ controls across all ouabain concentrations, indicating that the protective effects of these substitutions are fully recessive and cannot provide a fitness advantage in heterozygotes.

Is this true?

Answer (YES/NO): NO